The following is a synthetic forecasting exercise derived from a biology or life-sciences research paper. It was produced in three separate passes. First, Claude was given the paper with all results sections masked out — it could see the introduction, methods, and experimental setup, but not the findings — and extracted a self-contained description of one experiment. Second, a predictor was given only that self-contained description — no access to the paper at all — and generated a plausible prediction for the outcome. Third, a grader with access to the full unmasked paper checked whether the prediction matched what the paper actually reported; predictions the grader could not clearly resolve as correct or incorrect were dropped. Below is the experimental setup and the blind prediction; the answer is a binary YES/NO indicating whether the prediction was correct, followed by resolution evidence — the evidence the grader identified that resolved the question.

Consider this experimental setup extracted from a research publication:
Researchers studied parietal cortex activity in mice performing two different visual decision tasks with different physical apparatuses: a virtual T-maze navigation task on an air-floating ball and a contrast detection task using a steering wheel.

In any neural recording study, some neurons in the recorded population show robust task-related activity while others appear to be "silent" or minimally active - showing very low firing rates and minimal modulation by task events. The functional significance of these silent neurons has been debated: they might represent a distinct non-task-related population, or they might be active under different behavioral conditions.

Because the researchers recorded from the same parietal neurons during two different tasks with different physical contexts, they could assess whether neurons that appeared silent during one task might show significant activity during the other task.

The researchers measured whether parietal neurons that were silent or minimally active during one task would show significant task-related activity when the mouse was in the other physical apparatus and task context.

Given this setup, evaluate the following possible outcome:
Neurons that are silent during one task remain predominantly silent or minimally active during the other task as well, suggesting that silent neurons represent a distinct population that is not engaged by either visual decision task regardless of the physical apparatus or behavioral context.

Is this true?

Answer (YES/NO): NO